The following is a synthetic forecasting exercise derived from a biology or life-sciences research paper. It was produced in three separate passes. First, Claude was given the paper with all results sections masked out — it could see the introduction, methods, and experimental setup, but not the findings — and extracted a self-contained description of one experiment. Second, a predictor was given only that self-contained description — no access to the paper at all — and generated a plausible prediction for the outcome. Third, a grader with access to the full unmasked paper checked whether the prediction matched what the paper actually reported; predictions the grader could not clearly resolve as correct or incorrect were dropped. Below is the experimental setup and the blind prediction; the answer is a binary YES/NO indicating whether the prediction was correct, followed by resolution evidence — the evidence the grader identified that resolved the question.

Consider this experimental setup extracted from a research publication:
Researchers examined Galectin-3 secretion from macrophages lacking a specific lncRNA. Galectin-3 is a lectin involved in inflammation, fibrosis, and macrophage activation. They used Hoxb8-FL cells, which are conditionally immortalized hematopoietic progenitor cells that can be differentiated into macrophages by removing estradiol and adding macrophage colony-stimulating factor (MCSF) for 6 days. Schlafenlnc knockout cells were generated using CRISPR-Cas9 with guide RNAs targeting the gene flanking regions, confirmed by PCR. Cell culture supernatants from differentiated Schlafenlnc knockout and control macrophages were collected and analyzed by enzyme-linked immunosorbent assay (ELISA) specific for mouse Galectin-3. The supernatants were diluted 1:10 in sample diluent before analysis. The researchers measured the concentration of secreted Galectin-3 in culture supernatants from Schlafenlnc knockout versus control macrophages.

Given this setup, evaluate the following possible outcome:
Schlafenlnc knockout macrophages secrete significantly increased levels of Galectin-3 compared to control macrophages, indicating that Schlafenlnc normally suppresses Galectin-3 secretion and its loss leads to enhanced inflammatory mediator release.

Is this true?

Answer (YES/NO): NO